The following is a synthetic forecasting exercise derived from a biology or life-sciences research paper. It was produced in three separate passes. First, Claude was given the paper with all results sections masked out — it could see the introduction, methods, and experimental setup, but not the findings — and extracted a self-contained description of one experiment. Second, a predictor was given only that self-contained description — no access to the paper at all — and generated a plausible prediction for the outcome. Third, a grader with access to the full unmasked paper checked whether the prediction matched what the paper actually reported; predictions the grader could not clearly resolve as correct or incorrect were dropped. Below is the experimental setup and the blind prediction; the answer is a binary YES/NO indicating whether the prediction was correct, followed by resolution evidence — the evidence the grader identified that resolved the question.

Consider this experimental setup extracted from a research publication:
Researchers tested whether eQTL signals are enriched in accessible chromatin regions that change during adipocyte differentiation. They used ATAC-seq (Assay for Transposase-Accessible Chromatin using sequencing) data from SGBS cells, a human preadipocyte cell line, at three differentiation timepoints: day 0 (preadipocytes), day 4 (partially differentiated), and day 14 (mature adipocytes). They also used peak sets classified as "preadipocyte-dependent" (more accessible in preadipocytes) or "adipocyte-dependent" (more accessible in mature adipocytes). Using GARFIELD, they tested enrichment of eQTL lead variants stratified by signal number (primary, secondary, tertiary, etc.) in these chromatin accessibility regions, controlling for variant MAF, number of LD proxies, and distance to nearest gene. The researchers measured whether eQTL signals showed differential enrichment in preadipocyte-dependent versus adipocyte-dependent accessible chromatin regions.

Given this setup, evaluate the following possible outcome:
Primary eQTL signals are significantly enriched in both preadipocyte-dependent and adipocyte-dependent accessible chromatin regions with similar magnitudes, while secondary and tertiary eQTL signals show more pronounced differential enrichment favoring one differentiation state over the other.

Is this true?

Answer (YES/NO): NO